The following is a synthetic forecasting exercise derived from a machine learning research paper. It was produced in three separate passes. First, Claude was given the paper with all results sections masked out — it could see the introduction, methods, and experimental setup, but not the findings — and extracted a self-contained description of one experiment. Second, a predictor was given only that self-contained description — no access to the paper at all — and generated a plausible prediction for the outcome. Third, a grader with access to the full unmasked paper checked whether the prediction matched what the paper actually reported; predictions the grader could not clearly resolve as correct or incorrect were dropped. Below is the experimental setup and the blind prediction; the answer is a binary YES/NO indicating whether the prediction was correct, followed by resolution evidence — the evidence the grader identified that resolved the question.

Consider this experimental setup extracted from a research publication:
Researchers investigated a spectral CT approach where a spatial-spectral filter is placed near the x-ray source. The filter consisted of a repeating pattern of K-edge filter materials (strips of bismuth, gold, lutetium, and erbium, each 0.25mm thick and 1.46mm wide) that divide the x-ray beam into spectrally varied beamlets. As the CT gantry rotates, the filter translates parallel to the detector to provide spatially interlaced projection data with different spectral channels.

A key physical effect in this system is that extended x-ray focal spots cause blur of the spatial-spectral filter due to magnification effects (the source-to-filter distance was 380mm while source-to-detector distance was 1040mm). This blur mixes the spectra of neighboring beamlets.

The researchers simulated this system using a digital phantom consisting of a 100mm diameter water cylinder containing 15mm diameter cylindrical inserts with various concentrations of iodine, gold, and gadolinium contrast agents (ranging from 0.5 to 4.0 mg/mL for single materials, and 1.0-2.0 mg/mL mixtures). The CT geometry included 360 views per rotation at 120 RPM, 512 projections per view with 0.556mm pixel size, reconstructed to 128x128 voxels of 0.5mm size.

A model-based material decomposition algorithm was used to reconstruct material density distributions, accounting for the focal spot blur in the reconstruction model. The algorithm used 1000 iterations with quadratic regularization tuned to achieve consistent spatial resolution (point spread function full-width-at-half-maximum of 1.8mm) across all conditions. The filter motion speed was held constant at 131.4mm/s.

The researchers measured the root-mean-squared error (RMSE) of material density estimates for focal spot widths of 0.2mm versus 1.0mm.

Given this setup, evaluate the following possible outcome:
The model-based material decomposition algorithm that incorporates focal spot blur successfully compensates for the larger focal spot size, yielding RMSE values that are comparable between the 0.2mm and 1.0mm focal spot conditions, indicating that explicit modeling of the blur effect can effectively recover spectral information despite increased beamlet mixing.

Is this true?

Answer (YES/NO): YES